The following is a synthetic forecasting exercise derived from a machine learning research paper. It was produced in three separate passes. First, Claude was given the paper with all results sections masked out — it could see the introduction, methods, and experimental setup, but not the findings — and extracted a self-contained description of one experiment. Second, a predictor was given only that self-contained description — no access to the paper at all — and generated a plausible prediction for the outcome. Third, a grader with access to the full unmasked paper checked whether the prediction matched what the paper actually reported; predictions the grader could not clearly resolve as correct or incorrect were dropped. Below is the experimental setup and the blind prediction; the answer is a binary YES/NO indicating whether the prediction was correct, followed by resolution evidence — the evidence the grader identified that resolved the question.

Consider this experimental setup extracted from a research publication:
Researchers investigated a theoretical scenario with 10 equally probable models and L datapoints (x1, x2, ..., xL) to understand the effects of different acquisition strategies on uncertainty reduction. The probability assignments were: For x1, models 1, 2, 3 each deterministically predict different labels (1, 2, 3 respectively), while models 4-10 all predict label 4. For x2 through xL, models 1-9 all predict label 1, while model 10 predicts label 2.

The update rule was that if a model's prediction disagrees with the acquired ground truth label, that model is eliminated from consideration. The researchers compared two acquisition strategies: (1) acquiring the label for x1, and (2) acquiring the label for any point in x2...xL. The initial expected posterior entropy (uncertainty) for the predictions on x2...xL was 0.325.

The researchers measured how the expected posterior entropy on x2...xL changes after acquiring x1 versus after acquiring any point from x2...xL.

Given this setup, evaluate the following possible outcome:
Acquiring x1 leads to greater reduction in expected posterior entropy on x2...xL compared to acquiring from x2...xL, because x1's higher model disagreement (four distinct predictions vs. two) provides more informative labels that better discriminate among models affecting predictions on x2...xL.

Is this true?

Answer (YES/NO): NO